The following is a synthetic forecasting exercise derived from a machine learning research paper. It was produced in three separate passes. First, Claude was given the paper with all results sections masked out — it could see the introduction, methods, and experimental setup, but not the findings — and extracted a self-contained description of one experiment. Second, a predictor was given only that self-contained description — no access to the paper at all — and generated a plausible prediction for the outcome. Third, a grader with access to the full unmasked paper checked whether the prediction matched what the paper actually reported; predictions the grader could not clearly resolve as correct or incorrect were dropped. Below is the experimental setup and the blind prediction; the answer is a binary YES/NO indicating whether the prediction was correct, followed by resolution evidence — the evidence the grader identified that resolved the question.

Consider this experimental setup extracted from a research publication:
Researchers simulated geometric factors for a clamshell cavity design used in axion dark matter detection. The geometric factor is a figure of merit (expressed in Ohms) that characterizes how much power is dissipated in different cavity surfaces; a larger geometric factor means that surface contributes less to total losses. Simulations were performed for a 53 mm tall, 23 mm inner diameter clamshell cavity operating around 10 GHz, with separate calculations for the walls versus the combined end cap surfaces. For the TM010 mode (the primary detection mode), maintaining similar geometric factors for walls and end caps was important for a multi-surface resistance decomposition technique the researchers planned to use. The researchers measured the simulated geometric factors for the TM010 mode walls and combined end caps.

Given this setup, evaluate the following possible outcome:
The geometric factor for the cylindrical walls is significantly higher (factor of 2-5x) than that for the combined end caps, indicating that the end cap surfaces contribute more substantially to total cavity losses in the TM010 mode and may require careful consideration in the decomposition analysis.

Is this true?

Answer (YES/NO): NO